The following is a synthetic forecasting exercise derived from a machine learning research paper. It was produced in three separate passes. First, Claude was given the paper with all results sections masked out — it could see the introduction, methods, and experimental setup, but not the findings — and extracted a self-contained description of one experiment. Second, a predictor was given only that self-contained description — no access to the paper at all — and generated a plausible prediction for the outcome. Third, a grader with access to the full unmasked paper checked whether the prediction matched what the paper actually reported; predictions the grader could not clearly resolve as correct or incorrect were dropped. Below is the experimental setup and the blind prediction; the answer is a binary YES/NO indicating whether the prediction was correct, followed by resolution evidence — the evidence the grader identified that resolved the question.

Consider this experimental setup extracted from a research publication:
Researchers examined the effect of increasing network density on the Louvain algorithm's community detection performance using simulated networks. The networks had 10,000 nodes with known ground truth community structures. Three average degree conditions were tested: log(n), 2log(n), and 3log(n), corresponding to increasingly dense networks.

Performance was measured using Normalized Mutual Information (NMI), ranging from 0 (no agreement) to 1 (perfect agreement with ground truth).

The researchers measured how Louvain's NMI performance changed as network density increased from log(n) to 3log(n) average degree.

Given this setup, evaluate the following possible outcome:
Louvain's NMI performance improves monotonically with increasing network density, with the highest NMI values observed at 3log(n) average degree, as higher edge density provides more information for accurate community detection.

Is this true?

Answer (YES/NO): YES